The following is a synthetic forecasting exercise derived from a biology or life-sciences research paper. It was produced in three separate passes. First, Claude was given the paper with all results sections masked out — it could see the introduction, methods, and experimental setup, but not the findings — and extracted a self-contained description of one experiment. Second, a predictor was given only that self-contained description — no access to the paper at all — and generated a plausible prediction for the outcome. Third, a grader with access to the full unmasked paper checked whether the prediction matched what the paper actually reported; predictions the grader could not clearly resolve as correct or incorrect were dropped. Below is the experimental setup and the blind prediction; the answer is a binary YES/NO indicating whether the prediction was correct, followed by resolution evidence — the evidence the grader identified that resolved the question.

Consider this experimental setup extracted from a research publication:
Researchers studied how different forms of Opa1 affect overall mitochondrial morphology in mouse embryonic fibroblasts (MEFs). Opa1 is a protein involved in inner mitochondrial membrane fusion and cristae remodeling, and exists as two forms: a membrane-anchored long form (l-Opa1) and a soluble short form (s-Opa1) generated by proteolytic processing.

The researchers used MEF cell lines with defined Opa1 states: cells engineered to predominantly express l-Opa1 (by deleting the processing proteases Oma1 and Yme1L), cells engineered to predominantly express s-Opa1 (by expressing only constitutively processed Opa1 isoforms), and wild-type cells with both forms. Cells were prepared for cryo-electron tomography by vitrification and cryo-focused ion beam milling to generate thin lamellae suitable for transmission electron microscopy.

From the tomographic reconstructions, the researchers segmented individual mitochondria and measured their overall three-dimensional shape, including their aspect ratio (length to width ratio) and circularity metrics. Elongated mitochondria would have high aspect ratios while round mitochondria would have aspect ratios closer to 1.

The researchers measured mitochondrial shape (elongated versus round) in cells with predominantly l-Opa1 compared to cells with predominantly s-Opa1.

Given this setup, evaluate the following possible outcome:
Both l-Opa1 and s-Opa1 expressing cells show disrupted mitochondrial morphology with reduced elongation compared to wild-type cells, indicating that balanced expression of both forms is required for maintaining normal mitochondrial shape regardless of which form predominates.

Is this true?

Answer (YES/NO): NO